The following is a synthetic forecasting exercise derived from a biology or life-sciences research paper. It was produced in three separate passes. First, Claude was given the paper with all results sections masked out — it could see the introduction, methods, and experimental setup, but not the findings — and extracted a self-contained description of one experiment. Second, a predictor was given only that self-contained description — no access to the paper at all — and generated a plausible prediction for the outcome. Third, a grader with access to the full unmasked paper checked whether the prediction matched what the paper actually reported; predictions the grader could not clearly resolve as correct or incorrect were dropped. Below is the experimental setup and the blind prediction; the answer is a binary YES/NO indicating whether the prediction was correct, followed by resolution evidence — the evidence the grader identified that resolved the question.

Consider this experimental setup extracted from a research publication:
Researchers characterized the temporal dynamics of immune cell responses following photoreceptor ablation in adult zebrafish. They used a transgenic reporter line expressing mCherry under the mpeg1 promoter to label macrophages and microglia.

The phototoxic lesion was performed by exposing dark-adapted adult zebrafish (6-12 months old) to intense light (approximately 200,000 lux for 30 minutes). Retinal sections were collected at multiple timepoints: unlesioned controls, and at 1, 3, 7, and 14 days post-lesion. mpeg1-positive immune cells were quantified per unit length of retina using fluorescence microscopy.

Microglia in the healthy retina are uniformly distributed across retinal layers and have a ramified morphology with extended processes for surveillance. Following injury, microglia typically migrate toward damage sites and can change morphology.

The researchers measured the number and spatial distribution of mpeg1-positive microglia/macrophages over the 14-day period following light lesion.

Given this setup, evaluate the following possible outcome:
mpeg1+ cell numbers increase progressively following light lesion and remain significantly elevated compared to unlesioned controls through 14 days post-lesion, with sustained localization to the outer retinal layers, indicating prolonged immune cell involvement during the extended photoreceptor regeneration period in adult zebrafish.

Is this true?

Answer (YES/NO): NO